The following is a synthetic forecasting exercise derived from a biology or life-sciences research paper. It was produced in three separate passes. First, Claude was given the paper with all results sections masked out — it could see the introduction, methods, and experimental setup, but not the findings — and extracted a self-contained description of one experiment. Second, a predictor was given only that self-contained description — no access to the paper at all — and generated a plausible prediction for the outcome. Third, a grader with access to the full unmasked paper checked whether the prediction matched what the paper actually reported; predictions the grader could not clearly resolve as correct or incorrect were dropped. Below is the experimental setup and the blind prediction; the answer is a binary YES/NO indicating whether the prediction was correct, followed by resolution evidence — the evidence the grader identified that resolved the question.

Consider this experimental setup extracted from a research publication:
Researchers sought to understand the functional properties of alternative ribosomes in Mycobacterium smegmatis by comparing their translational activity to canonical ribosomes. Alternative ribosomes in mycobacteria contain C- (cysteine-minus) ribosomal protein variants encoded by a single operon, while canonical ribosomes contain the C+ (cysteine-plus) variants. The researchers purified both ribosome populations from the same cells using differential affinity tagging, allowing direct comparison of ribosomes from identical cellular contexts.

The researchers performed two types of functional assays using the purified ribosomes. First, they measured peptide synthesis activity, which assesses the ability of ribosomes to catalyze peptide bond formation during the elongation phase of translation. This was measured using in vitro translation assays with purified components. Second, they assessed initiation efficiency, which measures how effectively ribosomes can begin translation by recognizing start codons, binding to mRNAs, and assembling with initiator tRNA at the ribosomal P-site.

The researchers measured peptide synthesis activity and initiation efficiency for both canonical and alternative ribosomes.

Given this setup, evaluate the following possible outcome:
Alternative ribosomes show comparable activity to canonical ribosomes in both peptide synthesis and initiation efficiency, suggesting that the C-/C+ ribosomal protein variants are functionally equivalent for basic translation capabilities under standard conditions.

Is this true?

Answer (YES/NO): NO